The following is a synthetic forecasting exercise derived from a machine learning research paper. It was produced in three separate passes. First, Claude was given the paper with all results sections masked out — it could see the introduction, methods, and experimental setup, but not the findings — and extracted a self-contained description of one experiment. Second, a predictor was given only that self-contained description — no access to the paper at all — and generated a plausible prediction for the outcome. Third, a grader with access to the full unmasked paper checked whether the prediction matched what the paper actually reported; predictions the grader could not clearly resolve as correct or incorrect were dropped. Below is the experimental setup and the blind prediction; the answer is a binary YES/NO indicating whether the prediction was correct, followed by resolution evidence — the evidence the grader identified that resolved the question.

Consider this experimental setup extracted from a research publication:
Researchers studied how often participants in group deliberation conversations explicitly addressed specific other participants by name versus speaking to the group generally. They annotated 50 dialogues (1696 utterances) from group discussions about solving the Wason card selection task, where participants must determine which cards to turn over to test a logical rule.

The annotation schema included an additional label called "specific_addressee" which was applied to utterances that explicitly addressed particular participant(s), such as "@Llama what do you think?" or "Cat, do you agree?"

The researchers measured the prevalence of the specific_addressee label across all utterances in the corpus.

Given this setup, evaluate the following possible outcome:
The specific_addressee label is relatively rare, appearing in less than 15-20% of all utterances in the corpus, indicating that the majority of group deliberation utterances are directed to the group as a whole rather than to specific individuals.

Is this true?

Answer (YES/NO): YES